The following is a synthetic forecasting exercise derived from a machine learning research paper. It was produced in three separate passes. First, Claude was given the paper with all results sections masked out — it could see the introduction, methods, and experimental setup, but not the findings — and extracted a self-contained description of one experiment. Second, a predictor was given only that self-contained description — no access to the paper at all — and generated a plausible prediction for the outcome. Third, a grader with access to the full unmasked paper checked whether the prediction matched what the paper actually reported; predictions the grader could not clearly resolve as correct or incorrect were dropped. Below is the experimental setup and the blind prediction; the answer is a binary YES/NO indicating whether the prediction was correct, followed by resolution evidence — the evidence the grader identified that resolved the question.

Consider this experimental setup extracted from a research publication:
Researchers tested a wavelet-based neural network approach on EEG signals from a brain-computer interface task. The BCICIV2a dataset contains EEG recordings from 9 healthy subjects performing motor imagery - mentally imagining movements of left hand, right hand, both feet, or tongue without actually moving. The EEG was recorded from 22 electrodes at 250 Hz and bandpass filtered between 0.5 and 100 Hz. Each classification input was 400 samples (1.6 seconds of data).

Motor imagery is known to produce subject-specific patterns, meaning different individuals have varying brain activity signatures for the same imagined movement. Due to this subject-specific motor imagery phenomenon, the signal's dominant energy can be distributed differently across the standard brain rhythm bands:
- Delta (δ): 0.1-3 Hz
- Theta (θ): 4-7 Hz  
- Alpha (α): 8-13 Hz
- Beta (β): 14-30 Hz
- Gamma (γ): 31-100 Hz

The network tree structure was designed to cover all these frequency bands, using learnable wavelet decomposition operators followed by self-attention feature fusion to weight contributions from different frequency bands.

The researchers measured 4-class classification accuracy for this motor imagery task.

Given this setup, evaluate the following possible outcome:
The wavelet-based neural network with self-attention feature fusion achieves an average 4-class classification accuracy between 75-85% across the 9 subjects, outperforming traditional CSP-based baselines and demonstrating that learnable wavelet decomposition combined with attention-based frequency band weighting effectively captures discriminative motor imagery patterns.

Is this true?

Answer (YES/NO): NO